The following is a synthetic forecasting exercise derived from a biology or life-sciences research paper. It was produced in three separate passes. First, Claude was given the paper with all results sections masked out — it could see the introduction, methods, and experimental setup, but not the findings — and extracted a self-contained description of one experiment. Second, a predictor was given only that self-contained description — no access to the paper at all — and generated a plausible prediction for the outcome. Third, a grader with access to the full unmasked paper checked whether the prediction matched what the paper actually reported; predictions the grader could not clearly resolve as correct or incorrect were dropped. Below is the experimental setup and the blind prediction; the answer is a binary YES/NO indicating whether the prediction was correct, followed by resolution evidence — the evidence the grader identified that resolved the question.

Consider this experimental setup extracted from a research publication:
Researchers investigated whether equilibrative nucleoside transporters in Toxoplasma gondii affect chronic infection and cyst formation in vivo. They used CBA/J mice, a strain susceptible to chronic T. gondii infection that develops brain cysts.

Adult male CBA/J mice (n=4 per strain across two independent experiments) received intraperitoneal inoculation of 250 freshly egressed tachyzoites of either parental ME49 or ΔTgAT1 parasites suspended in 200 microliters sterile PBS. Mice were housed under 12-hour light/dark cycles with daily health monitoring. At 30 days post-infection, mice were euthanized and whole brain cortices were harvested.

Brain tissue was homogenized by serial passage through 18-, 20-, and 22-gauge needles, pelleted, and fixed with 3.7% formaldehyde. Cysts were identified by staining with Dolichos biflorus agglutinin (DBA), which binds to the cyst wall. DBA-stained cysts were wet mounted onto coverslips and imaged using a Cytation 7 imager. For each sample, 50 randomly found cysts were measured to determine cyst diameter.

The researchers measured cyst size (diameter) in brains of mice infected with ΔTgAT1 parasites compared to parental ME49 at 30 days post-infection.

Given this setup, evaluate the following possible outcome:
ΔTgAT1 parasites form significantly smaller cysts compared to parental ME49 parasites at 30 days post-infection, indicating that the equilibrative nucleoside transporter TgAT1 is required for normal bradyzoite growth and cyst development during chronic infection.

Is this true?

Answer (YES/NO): NO